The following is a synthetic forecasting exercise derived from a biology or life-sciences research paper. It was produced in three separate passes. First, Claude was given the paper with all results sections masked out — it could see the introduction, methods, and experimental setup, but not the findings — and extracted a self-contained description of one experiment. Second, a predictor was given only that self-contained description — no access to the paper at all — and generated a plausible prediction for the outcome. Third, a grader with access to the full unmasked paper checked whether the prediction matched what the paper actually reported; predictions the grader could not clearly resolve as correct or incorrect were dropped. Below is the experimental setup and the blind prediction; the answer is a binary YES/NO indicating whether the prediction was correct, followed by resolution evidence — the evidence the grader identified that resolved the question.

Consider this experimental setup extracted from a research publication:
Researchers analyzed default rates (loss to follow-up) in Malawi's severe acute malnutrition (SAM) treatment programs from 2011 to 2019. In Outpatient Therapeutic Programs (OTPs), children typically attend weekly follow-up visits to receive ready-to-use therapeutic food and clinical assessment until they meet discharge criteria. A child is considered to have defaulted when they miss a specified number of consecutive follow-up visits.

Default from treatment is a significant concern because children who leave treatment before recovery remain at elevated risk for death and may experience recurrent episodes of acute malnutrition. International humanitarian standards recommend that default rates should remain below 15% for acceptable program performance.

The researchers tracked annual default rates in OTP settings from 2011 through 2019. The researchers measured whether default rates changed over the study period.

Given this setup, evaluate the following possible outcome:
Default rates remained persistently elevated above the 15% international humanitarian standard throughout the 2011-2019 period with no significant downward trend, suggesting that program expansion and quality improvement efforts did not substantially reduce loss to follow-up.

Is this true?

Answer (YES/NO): NO